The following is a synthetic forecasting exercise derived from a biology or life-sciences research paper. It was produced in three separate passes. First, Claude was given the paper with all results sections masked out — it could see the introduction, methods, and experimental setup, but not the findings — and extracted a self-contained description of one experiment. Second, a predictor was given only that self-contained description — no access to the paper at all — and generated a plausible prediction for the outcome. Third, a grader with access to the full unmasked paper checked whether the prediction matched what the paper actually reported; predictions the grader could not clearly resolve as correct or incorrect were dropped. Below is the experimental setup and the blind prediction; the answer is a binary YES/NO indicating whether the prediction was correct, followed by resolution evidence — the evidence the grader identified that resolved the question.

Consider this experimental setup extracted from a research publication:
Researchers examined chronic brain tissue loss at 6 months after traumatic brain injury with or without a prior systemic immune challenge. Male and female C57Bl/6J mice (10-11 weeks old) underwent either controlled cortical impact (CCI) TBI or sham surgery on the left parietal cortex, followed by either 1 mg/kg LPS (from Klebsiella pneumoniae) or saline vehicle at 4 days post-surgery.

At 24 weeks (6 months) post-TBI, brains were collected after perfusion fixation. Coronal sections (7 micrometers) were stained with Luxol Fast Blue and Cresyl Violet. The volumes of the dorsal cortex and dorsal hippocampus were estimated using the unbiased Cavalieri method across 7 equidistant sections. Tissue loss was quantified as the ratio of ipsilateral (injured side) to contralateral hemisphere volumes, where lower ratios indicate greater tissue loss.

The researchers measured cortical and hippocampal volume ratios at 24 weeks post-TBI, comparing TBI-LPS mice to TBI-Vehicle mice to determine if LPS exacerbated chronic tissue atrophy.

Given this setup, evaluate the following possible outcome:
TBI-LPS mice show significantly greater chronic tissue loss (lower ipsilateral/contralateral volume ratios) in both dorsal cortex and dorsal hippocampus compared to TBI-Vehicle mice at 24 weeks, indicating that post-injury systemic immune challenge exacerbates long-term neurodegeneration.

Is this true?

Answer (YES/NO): NO